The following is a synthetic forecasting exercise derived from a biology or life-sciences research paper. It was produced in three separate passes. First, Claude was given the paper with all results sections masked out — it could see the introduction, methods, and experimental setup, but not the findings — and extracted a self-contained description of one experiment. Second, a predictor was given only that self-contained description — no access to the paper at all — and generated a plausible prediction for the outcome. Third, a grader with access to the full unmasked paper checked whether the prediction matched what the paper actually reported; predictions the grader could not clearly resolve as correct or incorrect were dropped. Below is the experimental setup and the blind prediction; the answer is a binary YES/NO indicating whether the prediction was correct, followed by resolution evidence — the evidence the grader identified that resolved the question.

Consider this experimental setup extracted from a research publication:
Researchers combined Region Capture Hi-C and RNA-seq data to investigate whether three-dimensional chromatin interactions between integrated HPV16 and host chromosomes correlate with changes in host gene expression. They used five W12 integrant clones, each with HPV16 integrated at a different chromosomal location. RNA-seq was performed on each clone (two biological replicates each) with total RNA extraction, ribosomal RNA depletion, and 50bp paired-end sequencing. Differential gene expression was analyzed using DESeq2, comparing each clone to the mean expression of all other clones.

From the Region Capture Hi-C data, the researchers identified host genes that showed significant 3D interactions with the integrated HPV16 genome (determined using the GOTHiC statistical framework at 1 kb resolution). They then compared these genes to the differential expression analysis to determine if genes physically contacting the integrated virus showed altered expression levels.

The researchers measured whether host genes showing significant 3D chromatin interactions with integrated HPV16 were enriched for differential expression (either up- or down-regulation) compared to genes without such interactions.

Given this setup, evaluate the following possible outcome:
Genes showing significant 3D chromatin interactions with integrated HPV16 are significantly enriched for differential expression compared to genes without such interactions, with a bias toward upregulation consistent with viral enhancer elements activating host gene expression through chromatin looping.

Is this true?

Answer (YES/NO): YES